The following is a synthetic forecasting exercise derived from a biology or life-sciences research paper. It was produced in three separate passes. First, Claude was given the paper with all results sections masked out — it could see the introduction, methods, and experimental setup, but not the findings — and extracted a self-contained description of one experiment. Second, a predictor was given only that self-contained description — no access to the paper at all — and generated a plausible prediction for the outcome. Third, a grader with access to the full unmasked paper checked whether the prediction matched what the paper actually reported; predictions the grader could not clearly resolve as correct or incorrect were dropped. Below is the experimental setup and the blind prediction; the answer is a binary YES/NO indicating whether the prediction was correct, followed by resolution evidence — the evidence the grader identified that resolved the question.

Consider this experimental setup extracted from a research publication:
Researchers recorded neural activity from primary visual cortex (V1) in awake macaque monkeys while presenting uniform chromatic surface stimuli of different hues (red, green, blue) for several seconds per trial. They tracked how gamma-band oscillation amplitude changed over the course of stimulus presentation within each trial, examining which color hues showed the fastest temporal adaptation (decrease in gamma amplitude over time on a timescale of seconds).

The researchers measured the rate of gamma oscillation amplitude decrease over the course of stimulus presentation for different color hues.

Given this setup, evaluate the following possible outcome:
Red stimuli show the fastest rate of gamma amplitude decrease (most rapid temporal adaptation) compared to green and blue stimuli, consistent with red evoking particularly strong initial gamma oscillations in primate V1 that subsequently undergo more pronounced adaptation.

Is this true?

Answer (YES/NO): NO